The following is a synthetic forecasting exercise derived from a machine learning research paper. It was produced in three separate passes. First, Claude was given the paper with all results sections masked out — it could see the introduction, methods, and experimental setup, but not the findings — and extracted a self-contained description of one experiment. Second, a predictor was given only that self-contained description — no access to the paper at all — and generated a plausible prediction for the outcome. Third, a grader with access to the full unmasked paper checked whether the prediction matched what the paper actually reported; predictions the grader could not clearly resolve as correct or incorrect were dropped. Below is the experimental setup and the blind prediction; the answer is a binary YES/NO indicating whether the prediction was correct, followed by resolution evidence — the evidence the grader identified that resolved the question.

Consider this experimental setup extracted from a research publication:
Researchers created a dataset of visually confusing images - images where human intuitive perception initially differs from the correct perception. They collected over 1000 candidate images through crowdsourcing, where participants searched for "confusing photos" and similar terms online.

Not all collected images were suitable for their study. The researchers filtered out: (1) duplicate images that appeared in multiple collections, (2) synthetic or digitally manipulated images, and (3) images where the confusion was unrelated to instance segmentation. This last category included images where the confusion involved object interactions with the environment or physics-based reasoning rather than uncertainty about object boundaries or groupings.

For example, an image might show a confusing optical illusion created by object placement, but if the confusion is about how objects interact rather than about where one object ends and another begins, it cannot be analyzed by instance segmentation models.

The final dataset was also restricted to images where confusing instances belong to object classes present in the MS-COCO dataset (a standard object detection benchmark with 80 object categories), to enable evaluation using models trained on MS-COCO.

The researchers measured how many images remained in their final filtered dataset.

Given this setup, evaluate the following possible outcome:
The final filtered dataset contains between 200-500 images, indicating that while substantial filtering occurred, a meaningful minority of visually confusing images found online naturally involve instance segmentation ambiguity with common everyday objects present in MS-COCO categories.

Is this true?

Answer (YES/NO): NO